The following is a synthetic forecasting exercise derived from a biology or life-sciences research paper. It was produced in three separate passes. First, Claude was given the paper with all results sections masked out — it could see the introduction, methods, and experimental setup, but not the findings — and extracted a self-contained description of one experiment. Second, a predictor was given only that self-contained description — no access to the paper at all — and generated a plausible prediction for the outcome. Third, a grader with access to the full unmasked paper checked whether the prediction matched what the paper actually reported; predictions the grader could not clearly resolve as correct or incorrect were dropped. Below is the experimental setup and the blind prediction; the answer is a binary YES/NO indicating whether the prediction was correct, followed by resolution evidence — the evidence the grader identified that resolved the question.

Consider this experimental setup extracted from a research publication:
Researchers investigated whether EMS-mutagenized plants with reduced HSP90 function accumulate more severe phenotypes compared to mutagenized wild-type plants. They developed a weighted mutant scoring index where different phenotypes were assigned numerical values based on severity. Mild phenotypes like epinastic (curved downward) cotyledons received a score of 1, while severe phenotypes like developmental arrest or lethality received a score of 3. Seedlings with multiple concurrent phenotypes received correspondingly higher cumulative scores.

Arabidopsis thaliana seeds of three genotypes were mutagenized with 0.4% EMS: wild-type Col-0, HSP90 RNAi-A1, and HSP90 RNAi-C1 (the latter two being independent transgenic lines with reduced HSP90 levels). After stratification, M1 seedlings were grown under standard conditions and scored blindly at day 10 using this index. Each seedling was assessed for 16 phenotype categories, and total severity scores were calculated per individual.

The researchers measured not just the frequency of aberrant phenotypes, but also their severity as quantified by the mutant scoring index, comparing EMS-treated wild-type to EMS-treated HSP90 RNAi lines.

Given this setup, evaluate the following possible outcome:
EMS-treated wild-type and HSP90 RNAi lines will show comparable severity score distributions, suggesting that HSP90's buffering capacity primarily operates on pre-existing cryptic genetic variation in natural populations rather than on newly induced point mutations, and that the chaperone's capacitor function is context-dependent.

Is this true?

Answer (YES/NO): NO